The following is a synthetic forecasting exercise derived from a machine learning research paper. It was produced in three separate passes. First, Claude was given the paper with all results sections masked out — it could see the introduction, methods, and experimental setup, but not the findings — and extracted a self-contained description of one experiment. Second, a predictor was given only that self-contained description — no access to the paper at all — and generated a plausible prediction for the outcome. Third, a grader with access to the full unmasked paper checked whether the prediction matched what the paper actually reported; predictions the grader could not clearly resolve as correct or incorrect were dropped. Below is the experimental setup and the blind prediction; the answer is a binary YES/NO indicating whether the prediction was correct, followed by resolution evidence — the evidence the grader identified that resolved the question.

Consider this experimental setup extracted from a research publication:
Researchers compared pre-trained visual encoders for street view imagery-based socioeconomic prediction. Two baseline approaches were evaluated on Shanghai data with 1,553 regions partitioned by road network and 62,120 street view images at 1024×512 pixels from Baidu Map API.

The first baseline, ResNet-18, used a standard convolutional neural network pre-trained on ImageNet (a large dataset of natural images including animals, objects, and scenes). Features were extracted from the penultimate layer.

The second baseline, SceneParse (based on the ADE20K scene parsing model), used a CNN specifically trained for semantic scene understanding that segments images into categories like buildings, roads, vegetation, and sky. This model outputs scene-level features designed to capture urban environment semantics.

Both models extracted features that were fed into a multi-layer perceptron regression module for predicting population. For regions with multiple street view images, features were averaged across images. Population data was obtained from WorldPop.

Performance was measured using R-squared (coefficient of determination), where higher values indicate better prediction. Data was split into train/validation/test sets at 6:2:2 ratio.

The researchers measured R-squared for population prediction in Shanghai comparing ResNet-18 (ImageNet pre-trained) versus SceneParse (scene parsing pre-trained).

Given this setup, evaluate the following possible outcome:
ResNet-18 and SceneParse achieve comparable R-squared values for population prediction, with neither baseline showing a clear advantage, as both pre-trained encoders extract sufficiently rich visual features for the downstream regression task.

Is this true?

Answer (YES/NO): NO